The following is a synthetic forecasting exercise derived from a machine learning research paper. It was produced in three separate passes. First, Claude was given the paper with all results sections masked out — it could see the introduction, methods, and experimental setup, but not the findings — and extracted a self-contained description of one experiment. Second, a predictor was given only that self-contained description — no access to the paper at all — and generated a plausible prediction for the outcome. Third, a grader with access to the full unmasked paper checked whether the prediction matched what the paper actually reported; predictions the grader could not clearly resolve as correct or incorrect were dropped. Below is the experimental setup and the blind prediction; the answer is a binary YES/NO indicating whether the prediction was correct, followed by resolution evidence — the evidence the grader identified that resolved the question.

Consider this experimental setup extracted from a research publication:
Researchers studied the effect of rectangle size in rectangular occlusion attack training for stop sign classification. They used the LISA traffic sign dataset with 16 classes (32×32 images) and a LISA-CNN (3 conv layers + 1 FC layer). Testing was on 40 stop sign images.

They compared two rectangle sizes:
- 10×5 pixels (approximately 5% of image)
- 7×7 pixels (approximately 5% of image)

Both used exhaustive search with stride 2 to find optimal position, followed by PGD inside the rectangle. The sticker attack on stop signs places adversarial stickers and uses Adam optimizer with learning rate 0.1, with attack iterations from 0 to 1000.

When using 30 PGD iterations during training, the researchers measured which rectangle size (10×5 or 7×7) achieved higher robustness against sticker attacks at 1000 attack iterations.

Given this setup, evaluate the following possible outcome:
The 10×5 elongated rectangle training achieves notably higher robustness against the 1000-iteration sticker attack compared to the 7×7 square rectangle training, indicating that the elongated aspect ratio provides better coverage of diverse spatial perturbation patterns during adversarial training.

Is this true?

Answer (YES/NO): NO